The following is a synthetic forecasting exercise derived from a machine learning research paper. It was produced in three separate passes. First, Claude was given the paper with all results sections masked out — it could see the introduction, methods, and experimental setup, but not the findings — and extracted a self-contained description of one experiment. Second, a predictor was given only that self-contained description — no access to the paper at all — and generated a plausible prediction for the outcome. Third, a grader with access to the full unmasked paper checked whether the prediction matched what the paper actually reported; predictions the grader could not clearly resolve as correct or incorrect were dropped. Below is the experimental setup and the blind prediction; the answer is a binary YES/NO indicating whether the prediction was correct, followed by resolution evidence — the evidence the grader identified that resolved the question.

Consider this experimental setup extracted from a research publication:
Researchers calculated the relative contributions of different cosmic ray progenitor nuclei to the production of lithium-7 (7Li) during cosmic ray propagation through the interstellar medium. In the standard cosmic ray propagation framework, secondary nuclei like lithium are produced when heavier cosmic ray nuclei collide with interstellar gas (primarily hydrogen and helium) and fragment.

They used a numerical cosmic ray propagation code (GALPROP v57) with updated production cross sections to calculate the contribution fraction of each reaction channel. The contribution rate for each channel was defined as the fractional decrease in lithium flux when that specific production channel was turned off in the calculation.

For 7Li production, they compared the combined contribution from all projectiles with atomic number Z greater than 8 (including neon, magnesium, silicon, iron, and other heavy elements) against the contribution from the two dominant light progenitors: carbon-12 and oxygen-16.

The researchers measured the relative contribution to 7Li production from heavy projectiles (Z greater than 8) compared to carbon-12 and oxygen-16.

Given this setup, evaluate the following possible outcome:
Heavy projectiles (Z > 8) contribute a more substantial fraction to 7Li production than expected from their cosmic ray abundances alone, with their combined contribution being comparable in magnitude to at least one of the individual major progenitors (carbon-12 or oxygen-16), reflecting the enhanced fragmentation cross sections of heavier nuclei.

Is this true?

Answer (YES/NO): YES